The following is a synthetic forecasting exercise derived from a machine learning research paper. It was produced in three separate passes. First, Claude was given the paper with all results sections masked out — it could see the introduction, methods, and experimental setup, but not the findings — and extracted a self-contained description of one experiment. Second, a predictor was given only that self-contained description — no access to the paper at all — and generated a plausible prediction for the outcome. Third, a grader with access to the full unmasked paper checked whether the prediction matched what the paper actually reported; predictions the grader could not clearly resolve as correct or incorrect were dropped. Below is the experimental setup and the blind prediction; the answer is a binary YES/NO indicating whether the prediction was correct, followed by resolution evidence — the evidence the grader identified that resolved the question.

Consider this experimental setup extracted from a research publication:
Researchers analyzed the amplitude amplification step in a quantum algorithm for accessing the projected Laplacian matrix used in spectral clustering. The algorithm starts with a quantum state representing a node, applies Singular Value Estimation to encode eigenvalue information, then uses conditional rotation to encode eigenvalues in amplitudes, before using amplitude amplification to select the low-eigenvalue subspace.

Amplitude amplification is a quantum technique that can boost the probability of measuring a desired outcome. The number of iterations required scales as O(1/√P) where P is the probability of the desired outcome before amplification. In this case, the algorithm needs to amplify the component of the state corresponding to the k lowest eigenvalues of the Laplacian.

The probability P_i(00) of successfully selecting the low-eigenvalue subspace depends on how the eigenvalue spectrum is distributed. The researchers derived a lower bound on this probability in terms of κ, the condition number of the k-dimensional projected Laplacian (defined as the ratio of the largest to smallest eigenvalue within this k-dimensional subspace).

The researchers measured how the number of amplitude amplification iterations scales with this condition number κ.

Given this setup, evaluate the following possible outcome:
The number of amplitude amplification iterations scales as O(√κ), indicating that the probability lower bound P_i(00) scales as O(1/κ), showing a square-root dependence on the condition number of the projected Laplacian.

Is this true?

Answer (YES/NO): NO